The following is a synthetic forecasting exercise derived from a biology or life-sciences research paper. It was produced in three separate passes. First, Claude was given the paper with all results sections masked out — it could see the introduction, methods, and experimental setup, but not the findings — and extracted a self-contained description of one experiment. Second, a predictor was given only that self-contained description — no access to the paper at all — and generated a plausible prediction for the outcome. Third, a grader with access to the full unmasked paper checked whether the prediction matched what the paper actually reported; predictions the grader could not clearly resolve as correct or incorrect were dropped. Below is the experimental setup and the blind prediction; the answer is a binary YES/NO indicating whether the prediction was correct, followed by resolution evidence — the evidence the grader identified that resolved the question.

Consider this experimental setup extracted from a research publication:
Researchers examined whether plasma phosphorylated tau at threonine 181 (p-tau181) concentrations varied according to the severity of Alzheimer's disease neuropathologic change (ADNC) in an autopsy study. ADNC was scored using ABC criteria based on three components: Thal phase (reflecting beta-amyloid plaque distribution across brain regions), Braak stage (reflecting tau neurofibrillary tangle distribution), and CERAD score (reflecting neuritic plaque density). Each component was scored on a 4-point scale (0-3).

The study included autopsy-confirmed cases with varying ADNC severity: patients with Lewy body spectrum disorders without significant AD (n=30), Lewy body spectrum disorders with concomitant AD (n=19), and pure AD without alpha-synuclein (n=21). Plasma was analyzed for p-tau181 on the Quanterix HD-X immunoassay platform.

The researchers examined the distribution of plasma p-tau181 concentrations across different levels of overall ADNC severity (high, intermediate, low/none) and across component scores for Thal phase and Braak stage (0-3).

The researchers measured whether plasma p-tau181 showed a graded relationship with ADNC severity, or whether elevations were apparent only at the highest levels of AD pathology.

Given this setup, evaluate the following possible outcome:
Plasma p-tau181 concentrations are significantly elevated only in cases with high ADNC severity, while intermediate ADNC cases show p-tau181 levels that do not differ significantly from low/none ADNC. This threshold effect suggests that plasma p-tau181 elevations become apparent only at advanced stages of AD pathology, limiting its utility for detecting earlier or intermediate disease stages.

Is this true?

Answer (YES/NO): YES